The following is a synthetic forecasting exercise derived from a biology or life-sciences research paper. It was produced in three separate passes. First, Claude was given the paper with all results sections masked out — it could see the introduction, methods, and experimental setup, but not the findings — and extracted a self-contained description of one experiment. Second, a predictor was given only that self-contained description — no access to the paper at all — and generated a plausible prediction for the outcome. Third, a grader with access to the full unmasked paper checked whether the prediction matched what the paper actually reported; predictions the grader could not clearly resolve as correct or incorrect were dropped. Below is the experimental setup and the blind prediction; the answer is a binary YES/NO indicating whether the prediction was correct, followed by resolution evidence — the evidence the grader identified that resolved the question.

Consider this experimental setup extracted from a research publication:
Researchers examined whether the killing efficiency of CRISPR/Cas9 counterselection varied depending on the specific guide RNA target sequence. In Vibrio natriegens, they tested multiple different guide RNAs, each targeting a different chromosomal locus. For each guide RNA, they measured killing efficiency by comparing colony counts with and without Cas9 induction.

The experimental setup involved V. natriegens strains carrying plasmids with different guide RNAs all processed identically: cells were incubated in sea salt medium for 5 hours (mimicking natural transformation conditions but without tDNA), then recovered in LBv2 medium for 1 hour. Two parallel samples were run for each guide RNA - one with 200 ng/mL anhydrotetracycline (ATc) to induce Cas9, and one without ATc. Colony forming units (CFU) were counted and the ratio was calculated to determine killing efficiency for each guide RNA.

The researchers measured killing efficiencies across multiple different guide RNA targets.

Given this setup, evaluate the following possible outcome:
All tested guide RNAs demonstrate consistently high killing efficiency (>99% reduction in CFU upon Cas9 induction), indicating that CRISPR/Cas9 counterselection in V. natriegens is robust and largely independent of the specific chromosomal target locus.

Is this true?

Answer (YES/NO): YES